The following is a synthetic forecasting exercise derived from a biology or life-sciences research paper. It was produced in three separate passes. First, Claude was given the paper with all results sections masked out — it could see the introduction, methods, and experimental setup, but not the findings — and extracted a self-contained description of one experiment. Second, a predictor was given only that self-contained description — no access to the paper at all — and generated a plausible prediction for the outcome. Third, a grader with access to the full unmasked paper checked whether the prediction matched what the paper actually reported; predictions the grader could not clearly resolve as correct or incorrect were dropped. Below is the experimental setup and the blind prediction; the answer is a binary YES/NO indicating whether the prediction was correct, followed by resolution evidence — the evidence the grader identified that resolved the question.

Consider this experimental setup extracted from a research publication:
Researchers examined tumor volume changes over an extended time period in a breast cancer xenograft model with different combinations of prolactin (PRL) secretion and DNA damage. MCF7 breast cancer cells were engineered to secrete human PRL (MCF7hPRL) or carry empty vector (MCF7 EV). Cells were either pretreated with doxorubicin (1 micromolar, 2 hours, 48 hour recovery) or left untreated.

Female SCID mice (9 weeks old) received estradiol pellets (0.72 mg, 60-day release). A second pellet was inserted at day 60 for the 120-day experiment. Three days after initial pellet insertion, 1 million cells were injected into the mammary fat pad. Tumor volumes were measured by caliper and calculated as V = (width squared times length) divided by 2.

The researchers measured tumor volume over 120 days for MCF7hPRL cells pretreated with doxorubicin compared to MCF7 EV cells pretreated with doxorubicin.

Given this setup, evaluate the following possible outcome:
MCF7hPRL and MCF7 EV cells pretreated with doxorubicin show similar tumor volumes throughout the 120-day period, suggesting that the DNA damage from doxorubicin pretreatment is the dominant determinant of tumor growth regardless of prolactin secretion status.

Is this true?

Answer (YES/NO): NO